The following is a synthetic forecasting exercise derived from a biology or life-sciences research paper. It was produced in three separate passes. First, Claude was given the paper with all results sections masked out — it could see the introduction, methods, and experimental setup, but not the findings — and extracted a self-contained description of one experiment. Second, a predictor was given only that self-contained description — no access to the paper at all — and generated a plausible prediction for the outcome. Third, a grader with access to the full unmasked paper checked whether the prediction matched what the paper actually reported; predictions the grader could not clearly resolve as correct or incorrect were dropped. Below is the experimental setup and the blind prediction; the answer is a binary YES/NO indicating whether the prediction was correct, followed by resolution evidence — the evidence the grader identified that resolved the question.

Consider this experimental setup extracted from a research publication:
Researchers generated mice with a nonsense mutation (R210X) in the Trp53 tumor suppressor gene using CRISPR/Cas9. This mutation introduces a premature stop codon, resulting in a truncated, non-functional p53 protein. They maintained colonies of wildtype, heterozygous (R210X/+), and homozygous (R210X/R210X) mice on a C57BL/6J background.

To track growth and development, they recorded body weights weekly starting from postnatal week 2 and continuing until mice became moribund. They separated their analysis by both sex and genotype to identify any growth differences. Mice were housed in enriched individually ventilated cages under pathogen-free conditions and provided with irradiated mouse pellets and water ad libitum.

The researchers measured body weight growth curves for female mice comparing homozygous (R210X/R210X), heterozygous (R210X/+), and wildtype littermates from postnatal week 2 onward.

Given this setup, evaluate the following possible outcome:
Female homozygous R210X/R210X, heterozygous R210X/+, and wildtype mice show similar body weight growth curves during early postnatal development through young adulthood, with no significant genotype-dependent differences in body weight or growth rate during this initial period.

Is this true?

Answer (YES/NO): NO